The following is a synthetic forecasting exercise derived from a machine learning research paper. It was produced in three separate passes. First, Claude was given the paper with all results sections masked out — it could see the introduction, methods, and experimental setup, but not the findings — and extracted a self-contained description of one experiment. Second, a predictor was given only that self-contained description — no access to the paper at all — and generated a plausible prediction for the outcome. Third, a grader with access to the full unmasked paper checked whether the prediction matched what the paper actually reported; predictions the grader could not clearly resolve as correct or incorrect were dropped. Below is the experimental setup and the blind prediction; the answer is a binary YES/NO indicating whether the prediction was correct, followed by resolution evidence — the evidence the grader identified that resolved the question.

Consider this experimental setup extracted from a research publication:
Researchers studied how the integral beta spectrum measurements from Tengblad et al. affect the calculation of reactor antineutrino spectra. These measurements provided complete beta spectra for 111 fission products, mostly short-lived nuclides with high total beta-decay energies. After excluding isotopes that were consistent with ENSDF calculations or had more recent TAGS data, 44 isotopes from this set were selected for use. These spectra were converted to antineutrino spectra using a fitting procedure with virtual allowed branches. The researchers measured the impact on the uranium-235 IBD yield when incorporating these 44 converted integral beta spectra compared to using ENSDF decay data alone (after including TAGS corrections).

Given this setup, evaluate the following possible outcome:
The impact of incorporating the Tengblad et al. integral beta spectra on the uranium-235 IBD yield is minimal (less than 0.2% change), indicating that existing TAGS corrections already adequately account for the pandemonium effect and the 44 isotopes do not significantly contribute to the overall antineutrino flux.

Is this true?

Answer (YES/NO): NO